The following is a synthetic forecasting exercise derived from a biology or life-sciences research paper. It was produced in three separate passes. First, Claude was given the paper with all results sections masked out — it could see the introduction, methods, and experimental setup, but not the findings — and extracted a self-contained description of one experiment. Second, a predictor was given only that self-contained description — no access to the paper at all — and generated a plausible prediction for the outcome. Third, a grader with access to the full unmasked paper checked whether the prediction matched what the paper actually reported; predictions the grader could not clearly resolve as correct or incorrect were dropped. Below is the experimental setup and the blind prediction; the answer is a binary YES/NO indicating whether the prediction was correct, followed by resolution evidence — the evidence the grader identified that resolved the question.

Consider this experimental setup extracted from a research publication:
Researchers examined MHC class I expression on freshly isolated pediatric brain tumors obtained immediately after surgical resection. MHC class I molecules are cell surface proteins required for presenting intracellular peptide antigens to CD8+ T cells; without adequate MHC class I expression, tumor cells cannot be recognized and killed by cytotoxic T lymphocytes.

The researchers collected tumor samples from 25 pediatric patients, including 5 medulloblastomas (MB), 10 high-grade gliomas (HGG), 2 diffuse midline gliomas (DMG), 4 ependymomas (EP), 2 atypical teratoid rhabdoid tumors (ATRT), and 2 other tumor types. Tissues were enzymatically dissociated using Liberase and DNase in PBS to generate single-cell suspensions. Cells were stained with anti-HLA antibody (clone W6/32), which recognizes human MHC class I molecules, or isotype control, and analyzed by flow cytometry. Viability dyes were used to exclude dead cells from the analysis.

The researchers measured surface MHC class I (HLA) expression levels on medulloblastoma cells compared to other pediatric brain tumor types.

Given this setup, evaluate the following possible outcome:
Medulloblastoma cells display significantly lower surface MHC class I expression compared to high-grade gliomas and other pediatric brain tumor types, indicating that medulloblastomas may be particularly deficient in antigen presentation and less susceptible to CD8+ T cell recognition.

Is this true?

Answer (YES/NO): YES